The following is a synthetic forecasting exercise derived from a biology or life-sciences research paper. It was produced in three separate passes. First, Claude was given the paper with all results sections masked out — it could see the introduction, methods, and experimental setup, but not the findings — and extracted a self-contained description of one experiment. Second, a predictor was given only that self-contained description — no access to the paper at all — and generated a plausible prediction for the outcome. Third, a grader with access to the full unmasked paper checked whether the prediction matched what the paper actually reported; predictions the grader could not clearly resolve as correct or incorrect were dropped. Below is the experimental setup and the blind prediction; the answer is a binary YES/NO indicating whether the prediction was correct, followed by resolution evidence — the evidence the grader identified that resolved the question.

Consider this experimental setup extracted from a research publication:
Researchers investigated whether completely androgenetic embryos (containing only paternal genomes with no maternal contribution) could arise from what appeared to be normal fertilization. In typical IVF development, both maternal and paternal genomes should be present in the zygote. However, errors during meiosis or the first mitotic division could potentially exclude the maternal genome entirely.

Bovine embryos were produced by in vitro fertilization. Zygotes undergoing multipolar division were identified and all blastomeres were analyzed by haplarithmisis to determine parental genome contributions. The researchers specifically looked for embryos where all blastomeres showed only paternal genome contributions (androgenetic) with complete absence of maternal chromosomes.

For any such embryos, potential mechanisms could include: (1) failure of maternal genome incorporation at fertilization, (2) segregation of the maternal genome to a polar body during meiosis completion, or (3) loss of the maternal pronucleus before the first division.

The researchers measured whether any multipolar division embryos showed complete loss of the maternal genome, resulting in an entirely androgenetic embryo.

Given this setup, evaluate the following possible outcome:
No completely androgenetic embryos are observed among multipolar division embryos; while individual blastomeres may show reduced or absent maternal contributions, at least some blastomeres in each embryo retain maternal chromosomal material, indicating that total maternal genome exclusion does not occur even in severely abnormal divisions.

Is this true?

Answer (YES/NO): NO